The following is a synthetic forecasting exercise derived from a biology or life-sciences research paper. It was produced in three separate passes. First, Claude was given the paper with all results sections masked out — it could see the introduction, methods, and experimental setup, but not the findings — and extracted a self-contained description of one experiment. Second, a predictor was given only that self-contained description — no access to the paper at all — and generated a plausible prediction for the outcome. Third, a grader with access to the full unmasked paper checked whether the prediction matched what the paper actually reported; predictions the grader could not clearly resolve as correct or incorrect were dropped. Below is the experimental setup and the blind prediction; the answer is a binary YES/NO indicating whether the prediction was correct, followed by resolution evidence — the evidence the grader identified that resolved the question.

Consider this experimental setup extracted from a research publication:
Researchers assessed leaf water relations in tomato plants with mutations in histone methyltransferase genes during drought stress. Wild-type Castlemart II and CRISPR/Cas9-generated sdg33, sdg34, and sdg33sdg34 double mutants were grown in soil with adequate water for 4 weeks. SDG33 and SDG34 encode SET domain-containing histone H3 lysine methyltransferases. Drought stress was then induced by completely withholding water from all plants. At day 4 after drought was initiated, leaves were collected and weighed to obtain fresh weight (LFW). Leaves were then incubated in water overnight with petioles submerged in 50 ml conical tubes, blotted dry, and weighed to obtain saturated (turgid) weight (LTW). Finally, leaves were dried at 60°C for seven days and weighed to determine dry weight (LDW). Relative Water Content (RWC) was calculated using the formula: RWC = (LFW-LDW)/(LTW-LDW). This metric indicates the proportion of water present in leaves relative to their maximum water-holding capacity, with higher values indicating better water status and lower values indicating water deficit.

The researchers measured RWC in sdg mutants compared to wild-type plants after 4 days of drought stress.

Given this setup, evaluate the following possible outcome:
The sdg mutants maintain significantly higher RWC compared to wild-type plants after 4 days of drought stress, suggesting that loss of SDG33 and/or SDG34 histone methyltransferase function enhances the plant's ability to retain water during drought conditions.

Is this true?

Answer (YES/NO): YES